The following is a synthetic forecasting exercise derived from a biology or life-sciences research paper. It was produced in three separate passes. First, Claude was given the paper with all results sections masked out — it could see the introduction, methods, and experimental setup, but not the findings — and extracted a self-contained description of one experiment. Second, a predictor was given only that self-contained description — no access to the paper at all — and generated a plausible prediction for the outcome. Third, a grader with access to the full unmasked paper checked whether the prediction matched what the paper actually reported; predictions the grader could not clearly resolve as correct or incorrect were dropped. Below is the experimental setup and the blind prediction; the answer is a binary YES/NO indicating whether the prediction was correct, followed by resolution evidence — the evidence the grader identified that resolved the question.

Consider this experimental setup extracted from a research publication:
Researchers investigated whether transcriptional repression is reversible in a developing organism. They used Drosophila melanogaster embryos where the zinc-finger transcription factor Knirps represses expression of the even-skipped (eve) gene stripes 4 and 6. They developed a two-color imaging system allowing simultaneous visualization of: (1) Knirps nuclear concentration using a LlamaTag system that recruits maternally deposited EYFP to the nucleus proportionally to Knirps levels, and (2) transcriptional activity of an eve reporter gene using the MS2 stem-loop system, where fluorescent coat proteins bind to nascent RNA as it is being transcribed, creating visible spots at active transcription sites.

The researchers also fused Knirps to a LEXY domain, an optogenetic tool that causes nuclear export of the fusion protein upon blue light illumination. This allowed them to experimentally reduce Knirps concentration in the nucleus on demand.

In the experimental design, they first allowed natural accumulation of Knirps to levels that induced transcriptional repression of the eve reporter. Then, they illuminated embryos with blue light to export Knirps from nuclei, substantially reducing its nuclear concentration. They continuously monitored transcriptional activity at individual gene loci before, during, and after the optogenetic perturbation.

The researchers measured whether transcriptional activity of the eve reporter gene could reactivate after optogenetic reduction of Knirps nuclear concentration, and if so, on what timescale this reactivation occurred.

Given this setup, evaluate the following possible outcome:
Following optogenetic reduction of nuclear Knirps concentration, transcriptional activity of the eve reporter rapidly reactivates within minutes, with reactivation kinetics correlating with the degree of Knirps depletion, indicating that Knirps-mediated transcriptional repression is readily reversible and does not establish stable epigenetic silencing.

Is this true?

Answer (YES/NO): YES